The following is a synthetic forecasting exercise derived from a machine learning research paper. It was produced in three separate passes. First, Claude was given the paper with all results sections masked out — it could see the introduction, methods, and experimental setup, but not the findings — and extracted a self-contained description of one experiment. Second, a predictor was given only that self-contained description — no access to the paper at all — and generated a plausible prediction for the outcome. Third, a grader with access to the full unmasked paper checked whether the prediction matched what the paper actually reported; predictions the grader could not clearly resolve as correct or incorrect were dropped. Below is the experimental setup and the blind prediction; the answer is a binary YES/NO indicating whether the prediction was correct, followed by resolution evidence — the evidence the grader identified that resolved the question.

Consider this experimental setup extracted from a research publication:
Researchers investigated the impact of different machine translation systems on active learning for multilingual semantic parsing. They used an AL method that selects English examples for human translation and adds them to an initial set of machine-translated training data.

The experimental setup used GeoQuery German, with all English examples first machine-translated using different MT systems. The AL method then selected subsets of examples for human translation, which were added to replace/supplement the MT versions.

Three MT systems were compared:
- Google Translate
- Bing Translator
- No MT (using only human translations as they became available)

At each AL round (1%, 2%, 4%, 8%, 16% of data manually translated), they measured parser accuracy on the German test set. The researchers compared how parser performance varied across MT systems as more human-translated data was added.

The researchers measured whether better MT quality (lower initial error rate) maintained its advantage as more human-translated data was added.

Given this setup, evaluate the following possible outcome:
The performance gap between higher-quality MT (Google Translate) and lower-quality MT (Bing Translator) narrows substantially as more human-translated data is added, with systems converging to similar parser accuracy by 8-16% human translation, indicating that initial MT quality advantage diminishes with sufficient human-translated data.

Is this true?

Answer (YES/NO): YES